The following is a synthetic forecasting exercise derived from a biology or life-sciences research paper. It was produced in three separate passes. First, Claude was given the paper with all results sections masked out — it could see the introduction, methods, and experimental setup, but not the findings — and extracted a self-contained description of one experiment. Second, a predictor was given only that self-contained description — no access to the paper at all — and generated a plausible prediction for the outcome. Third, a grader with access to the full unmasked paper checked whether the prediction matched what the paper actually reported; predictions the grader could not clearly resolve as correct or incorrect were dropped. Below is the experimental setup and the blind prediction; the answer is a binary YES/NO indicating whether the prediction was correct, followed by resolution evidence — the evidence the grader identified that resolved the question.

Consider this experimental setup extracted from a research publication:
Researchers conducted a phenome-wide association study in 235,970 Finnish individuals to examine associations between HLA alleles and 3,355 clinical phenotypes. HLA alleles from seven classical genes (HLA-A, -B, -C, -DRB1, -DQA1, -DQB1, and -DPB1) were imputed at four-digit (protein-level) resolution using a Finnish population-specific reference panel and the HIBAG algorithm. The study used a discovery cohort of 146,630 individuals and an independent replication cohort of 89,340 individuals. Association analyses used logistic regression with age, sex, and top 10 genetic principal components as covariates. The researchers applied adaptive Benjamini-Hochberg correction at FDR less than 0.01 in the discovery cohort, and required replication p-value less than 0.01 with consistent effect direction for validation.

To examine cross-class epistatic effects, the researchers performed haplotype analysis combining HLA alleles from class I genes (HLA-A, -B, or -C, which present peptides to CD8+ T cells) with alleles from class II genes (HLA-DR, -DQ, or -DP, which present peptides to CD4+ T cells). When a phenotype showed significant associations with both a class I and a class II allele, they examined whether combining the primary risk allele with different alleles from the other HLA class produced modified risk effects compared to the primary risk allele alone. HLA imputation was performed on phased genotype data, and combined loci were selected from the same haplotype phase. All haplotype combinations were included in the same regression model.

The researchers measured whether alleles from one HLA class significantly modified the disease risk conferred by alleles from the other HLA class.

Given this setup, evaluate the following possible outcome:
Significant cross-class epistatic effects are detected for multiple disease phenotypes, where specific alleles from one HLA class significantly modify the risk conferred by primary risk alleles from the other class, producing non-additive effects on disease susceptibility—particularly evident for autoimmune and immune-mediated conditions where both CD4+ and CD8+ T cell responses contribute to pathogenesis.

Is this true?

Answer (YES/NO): YES